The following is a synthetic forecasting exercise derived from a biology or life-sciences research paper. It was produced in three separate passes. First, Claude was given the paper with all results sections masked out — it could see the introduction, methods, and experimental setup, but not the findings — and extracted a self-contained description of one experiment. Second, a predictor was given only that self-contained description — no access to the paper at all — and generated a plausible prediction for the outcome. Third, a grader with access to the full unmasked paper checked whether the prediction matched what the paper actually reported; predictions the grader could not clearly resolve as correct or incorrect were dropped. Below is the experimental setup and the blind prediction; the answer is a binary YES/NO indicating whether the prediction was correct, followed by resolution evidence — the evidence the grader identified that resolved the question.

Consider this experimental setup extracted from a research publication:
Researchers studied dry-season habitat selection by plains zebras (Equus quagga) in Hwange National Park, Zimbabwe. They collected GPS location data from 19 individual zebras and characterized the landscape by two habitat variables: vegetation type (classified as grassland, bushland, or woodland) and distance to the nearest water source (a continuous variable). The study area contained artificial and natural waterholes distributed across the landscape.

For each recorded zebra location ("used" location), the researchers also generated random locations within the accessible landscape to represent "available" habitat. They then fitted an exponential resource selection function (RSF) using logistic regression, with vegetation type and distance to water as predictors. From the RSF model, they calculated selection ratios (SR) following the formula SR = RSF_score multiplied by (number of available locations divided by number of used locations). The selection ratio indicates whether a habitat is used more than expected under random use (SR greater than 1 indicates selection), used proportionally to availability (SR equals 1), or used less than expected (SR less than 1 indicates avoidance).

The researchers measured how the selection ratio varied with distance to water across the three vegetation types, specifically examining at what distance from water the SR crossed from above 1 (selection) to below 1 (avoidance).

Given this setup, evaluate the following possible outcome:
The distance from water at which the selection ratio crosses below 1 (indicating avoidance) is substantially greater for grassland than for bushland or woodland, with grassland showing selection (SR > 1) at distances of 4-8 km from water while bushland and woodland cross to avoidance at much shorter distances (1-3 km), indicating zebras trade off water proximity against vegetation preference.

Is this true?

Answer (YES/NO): YES